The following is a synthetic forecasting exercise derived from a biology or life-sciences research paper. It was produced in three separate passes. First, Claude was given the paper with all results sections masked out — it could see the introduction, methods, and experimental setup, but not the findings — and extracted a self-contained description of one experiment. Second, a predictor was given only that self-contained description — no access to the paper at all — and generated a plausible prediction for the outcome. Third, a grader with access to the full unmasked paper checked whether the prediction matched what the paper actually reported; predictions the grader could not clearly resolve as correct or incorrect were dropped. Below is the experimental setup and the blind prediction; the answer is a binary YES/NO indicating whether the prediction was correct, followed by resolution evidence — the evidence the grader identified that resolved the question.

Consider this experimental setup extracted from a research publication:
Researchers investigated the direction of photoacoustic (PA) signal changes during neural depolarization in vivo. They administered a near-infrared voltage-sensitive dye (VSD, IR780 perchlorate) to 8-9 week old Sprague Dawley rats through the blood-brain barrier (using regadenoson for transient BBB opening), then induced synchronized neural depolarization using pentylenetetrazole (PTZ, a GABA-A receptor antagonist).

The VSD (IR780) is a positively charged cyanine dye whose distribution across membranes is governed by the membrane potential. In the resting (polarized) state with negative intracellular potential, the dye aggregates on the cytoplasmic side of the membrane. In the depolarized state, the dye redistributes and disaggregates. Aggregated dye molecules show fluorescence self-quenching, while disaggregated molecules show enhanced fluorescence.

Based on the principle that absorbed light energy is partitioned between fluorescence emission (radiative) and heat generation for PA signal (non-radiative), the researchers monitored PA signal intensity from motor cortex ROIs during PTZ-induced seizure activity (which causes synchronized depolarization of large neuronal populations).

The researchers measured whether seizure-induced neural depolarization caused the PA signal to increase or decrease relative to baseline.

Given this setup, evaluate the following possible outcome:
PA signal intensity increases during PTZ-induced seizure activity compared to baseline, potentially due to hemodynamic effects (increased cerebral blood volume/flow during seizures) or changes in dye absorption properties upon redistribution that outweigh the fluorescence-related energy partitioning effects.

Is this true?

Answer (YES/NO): NO